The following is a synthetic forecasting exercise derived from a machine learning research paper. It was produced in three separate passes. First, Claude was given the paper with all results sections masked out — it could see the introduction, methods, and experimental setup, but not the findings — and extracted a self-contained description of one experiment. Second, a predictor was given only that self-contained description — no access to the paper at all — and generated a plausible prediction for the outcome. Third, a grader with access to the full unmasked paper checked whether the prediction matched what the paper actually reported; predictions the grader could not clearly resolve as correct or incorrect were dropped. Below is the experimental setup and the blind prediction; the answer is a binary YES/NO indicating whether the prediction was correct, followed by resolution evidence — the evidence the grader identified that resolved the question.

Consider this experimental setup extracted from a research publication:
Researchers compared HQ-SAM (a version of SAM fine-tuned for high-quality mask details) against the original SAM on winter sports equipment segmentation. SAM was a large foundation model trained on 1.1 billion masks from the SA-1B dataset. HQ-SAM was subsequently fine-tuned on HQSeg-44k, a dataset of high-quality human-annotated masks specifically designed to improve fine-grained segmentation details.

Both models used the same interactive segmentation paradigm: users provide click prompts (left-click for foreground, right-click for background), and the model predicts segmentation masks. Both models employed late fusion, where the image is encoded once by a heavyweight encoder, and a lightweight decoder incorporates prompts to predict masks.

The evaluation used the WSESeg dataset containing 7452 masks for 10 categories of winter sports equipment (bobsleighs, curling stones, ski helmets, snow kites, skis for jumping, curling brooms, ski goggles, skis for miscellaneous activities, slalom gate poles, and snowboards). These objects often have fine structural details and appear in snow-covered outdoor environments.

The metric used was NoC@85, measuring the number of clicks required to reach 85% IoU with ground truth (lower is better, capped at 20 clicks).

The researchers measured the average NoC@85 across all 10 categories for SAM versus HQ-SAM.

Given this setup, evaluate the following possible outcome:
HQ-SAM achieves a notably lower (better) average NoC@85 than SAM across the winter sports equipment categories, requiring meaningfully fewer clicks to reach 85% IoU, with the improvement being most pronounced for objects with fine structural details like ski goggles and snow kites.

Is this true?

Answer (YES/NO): NO